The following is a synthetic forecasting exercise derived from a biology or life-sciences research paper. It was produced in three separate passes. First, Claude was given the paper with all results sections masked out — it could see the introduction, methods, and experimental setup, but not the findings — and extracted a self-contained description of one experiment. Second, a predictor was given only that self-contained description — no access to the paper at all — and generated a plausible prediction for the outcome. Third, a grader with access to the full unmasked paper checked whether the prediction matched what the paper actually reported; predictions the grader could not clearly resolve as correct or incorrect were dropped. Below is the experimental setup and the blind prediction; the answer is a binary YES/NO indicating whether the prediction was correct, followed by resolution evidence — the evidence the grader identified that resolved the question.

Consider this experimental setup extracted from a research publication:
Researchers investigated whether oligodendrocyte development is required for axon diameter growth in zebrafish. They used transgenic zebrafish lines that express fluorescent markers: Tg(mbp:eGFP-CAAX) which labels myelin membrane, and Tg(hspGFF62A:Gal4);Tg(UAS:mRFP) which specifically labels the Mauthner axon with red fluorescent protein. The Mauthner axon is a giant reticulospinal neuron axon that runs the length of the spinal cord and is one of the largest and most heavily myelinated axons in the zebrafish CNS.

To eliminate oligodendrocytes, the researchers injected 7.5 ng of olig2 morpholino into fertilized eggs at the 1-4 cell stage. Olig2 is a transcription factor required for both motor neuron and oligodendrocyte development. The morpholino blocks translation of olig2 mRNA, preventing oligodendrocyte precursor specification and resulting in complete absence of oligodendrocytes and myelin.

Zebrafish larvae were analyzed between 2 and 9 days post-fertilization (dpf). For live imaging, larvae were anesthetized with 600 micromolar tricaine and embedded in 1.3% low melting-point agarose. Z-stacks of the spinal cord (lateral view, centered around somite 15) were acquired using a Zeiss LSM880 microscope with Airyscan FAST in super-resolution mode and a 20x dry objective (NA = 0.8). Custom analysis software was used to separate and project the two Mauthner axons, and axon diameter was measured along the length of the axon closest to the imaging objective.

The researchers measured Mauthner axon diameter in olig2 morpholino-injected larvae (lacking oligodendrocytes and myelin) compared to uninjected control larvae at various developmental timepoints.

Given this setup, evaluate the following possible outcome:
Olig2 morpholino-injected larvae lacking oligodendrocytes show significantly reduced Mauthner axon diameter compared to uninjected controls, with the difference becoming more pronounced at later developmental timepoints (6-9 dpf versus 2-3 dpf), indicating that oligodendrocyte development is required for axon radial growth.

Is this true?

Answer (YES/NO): NO